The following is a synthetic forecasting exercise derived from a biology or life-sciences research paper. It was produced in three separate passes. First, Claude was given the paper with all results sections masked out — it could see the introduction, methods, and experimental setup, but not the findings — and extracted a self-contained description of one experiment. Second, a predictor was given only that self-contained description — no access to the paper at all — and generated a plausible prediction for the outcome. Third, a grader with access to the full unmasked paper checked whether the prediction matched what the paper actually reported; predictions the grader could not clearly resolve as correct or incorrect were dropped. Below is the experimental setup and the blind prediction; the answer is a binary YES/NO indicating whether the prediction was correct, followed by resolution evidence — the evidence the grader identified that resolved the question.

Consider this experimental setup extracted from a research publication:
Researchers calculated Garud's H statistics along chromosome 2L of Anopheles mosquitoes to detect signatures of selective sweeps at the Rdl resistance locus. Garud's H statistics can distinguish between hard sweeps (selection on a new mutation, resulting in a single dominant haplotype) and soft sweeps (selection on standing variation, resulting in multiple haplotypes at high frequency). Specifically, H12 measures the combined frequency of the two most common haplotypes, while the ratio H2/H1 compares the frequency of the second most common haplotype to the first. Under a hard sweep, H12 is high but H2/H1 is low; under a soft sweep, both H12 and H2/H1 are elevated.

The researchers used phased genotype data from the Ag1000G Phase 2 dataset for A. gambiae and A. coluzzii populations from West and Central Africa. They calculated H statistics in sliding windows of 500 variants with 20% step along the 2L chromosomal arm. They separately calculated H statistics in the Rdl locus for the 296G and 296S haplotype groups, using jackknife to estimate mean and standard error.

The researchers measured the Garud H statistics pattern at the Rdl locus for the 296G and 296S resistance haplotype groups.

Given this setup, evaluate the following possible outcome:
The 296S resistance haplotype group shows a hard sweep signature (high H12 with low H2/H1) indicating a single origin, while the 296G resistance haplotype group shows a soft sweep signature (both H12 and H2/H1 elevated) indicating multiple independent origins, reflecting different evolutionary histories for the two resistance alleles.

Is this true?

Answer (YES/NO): NO